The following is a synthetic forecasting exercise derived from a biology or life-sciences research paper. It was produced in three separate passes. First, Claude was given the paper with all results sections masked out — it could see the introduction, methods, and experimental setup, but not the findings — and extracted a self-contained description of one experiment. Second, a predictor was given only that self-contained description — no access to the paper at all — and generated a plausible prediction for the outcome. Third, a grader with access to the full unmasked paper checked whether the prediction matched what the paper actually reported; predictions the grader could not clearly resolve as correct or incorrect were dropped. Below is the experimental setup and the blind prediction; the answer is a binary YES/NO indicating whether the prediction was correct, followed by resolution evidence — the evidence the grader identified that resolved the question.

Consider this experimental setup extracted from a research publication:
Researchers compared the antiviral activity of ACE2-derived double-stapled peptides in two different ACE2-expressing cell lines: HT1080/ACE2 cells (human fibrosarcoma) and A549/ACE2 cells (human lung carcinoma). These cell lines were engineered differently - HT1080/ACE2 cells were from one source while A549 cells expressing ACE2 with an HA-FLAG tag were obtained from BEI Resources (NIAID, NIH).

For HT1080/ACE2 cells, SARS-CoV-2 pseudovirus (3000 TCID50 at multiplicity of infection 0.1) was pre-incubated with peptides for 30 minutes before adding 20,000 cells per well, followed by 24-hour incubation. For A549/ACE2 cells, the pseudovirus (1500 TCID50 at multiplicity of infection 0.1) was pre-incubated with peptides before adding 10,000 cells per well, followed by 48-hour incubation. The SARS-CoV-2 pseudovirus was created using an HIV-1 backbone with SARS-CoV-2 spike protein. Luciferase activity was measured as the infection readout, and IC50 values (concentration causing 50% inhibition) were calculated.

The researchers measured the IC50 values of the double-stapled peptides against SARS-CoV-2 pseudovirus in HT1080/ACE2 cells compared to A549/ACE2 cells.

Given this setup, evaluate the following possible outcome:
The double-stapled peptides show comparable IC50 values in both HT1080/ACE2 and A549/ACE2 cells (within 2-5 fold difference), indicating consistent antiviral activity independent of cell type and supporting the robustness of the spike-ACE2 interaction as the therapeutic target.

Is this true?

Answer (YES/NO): YES